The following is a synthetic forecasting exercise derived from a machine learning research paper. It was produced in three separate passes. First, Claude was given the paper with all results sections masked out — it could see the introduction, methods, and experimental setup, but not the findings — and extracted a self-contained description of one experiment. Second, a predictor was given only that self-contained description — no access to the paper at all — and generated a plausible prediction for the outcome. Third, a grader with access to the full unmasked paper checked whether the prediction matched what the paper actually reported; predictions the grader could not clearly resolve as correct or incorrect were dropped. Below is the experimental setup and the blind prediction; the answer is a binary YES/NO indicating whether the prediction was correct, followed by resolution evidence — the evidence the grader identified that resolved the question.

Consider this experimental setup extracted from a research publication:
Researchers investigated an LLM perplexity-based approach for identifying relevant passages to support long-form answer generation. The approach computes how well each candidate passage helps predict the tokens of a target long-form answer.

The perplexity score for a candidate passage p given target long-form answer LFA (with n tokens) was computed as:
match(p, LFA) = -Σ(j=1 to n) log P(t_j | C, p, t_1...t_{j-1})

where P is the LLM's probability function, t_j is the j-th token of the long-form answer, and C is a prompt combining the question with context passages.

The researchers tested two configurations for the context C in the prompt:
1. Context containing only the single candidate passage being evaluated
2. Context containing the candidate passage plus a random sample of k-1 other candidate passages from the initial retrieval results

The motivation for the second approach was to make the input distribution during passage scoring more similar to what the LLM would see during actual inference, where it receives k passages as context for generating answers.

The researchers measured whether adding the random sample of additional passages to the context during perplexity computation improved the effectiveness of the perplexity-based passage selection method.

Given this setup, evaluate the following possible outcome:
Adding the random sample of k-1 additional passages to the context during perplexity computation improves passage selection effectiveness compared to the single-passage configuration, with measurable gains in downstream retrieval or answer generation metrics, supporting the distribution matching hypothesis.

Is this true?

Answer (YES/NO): YES